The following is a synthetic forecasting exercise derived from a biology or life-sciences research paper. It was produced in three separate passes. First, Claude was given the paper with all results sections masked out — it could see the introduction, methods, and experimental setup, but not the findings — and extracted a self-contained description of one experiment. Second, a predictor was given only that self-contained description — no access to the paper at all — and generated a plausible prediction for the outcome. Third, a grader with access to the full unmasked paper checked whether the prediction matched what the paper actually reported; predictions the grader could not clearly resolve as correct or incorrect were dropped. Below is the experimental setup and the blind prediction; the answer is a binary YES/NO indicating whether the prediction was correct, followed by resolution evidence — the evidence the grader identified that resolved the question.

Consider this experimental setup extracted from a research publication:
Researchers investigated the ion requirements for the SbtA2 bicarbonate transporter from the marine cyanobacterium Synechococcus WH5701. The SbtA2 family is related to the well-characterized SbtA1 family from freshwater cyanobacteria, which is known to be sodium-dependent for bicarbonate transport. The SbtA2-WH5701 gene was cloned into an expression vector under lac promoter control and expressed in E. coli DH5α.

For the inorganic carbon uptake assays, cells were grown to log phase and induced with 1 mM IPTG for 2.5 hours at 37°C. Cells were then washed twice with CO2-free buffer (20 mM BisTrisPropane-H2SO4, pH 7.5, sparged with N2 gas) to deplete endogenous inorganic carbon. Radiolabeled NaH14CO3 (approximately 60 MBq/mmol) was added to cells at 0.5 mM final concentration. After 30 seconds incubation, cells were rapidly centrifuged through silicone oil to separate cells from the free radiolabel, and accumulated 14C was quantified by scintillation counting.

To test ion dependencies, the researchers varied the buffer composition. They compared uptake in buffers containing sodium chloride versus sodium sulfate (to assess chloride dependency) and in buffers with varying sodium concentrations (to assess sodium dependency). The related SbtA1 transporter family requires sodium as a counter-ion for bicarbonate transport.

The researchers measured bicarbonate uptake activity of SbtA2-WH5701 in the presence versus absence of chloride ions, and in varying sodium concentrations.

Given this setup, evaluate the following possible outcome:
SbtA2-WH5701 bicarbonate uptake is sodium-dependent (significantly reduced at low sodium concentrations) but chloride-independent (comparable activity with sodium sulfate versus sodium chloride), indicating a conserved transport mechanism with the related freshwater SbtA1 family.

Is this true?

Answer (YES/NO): NO